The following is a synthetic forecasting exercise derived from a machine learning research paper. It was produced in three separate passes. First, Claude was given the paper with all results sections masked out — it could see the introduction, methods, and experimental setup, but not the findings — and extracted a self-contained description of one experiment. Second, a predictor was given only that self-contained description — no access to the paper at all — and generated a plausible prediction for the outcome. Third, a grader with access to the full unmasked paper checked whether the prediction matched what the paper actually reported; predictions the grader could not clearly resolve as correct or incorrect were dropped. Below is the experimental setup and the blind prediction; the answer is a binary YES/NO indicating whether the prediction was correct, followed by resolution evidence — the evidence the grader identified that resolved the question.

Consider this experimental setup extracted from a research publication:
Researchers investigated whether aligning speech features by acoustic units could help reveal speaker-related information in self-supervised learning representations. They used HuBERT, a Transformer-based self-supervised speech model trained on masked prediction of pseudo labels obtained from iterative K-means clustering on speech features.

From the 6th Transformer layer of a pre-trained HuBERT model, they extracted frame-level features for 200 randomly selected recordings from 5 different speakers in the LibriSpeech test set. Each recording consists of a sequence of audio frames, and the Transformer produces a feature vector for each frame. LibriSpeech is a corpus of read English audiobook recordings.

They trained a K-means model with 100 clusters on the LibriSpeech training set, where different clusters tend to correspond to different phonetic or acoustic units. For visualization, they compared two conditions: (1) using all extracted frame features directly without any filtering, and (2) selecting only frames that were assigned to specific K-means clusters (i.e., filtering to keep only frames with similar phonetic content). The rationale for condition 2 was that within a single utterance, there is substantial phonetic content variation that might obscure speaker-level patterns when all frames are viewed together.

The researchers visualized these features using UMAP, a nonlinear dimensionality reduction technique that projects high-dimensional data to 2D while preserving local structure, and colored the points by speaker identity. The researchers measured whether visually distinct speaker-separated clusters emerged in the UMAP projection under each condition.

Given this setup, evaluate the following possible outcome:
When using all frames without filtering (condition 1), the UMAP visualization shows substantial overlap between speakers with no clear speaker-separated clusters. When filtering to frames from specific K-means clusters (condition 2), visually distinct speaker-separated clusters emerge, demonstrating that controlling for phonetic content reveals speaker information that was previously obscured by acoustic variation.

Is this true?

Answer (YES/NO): YES